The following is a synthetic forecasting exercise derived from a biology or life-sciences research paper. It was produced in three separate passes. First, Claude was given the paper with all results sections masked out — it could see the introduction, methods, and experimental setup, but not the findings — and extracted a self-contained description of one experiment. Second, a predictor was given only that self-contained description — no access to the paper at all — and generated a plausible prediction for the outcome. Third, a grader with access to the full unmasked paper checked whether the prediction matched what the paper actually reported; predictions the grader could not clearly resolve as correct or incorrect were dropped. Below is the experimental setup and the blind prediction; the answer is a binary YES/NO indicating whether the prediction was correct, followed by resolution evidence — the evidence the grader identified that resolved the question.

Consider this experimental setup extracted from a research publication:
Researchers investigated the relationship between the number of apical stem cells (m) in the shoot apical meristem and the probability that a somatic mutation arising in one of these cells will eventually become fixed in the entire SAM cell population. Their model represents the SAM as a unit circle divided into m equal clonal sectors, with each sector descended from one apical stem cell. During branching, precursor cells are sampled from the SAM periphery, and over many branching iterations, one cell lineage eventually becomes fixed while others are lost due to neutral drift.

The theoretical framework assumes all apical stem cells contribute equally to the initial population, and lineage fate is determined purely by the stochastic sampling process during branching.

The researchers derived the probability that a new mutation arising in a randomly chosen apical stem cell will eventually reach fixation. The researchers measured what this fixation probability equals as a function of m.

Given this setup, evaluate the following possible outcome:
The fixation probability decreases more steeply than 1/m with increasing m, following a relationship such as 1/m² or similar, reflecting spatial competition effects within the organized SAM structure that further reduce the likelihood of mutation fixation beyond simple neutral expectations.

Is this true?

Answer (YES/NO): NO